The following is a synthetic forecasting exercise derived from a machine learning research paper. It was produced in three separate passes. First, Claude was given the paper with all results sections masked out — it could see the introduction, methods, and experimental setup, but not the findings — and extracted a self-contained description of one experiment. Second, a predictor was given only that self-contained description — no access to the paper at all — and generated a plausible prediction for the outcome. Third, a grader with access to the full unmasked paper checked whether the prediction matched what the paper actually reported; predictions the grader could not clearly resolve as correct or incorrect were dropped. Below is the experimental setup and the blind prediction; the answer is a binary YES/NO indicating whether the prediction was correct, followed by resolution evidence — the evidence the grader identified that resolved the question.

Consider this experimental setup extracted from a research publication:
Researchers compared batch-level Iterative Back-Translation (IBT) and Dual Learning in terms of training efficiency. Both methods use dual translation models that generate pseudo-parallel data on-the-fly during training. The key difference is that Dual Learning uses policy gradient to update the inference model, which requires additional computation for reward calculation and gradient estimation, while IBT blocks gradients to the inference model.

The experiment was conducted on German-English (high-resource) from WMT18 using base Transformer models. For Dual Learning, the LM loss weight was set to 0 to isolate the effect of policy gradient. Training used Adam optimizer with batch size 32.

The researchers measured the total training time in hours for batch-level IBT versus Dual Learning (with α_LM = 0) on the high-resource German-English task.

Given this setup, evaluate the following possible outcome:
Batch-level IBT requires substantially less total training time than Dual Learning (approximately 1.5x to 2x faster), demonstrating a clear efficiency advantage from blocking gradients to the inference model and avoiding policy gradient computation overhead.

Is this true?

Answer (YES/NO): NO